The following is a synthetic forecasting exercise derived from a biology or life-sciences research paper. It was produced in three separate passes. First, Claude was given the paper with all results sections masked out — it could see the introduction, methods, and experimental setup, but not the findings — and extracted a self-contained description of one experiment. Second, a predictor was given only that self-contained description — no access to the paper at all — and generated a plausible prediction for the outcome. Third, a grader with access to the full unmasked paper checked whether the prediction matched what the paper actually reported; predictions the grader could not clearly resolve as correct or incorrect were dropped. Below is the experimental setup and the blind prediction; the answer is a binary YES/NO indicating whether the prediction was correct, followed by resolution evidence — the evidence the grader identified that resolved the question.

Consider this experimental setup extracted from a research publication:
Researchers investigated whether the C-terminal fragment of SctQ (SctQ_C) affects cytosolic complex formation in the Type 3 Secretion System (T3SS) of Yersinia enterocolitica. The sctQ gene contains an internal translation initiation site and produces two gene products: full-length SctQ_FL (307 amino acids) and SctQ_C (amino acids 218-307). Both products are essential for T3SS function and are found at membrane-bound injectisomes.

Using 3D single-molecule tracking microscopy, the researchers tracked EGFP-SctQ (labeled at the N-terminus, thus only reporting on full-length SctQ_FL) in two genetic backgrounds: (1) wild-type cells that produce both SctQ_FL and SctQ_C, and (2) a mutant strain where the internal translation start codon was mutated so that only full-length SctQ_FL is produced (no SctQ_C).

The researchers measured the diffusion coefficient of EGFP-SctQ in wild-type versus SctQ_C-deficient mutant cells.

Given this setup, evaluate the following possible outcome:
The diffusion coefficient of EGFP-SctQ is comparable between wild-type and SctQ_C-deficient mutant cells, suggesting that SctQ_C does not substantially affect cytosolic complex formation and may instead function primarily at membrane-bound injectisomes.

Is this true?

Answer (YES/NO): NO